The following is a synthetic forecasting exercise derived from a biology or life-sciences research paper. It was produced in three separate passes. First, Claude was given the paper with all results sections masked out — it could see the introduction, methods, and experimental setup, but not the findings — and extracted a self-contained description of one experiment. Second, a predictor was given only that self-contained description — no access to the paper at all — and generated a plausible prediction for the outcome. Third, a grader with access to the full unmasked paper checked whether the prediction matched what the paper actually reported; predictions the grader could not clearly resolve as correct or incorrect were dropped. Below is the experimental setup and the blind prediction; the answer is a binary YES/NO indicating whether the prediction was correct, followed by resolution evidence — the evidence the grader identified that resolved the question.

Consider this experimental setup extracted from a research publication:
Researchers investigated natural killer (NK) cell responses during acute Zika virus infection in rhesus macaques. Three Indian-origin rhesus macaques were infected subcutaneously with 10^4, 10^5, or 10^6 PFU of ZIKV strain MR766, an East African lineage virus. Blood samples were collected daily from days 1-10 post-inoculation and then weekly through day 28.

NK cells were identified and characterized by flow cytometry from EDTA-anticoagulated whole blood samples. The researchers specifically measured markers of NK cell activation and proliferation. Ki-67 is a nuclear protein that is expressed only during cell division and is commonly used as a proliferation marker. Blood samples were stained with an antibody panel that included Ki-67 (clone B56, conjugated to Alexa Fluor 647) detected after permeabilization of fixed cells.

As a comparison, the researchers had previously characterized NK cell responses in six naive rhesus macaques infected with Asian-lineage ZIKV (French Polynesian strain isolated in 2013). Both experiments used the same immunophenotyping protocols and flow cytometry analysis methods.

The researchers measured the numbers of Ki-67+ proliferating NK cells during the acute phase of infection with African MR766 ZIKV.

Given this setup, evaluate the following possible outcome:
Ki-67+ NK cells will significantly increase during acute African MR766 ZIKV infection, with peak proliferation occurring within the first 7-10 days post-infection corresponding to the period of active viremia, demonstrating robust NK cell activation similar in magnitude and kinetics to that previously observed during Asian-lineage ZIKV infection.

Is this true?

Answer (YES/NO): NO